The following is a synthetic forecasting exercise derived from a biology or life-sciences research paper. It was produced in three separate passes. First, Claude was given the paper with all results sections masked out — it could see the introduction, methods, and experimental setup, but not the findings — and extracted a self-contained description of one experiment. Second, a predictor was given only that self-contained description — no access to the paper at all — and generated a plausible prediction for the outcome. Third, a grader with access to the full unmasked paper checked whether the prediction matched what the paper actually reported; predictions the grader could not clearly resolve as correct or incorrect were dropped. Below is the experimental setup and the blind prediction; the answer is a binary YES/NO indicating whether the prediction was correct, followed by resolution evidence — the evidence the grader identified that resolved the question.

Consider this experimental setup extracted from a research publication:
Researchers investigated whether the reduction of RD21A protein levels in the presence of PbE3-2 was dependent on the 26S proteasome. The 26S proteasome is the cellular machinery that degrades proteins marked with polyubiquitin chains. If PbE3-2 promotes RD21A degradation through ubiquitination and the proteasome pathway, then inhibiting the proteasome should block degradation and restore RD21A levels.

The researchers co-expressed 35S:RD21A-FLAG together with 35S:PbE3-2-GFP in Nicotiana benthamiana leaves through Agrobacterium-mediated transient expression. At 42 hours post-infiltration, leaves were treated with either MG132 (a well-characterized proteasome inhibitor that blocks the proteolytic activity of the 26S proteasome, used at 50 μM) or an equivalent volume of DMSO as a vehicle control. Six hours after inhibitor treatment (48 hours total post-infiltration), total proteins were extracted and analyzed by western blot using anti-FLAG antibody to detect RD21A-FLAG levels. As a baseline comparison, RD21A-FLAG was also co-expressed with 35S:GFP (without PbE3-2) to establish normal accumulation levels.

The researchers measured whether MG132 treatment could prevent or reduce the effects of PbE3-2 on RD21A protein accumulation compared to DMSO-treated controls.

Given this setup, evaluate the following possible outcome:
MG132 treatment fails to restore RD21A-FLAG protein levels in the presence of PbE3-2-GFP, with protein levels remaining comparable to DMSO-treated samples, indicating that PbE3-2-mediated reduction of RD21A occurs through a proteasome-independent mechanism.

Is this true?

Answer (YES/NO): NO